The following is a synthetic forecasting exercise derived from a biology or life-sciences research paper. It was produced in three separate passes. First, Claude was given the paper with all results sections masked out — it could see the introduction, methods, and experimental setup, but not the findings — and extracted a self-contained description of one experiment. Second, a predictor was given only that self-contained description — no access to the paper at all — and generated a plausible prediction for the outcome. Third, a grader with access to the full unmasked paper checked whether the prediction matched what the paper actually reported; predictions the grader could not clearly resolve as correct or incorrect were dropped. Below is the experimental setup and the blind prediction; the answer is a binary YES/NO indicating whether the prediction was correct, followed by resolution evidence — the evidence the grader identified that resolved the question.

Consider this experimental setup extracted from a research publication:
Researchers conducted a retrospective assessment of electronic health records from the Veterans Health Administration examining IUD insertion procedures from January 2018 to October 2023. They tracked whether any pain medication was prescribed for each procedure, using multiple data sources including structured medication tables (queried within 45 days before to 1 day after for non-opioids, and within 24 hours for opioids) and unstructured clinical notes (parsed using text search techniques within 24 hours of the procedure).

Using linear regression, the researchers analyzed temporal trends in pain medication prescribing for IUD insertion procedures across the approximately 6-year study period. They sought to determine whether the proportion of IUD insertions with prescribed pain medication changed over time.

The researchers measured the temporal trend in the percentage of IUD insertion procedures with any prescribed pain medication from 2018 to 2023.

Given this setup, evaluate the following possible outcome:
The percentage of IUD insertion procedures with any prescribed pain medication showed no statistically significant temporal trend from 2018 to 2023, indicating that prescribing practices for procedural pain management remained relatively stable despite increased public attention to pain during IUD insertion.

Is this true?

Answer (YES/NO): NO